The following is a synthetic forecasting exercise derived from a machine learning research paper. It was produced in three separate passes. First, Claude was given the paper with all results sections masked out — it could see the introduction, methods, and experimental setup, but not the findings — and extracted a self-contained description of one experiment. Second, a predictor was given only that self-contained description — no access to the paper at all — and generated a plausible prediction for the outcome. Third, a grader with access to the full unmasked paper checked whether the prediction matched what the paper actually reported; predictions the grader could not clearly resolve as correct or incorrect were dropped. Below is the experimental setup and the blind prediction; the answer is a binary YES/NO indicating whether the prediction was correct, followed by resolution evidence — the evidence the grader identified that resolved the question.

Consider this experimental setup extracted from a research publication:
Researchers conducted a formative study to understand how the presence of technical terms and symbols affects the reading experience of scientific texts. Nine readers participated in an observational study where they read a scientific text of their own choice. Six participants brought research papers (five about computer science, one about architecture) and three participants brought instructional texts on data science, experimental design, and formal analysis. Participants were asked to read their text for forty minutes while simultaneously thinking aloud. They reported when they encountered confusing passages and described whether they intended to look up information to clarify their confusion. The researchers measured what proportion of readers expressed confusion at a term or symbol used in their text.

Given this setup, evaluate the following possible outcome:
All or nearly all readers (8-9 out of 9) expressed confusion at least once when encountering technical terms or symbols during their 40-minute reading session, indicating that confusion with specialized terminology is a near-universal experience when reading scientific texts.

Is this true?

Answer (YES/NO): YES